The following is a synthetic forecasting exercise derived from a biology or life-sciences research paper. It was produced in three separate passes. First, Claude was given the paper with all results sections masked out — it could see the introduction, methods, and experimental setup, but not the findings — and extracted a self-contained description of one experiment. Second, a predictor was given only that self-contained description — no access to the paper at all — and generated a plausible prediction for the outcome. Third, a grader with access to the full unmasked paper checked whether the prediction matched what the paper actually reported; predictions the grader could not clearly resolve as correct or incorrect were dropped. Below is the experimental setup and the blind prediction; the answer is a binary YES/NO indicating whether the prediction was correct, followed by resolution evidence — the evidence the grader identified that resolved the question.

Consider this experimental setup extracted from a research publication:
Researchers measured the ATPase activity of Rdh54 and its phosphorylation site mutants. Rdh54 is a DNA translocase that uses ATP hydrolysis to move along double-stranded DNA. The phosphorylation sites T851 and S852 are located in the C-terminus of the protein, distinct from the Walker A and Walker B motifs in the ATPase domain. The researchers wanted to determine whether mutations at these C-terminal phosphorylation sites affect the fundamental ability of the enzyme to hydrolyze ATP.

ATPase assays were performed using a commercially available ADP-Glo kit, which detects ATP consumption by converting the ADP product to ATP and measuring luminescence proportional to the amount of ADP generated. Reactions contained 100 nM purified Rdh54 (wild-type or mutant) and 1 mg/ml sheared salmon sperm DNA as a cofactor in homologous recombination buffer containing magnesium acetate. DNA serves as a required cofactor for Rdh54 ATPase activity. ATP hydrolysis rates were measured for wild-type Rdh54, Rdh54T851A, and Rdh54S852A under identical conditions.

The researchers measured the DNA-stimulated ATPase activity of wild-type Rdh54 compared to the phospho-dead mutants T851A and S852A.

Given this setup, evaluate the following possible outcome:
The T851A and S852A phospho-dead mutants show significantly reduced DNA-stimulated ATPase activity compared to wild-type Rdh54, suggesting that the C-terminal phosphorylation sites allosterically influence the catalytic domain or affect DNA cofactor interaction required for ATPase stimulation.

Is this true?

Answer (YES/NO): NO